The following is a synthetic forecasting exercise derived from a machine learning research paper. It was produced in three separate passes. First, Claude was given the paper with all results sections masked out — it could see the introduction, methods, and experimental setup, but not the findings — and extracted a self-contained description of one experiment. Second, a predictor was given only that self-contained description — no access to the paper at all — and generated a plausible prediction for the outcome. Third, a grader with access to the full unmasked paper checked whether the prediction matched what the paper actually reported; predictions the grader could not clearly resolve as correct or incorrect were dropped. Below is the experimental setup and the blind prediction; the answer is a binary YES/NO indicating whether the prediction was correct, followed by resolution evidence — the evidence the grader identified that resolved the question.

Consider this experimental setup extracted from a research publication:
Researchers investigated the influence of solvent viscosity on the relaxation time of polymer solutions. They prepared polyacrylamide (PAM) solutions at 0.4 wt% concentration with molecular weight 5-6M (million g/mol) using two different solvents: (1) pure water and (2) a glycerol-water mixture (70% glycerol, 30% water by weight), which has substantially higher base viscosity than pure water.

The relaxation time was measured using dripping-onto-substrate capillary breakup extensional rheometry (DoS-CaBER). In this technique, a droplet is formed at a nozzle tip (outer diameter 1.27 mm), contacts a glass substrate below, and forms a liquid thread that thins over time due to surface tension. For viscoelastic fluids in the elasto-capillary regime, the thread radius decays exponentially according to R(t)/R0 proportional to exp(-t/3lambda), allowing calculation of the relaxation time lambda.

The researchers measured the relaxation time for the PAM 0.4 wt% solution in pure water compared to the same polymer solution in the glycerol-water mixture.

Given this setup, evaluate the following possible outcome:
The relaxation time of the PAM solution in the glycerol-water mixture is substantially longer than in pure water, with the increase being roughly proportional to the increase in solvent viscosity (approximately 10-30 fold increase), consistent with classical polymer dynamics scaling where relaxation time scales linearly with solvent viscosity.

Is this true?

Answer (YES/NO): YES